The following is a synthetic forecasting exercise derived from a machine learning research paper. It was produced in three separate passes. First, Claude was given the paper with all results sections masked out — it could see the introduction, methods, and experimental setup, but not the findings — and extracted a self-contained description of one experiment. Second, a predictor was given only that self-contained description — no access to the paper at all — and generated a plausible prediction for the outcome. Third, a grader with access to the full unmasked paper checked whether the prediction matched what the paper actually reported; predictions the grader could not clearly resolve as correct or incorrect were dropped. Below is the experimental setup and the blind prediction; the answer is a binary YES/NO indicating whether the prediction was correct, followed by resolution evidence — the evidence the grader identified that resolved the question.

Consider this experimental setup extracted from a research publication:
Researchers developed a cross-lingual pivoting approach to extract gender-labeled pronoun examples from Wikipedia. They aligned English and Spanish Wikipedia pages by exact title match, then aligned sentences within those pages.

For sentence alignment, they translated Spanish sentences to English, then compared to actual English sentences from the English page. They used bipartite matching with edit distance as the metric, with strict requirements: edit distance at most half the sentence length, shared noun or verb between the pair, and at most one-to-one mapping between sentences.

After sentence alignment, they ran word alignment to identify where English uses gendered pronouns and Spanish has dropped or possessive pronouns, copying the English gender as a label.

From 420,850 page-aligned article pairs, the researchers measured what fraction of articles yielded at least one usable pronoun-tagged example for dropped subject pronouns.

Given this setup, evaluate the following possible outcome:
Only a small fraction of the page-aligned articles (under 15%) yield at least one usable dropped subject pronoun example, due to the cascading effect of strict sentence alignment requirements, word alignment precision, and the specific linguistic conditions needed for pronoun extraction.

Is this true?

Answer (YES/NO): YES